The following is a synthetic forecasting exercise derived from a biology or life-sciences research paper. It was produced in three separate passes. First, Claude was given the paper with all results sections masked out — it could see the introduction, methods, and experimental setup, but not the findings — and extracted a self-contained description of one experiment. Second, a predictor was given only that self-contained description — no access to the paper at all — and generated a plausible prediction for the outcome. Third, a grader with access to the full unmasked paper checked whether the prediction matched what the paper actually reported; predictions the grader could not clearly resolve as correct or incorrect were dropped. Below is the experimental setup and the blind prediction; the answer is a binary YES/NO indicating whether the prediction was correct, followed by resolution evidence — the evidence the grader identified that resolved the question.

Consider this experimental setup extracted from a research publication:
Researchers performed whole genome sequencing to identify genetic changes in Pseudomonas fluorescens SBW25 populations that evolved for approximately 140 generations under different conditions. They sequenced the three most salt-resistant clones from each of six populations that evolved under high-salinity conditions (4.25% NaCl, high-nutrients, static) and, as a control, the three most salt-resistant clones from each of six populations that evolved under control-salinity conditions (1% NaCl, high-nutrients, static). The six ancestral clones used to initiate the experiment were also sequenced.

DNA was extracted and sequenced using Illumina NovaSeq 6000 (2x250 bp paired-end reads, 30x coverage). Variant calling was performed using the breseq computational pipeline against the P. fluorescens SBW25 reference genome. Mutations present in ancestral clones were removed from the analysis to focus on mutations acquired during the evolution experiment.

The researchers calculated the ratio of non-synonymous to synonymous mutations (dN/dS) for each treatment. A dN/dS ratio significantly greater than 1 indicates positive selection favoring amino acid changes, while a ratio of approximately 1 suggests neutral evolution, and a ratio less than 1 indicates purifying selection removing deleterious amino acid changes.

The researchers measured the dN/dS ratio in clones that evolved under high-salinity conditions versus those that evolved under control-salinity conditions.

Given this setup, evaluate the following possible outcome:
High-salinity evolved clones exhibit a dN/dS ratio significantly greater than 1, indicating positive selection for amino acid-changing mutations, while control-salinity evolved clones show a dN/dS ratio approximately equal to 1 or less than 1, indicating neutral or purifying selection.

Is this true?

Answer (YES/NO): NO